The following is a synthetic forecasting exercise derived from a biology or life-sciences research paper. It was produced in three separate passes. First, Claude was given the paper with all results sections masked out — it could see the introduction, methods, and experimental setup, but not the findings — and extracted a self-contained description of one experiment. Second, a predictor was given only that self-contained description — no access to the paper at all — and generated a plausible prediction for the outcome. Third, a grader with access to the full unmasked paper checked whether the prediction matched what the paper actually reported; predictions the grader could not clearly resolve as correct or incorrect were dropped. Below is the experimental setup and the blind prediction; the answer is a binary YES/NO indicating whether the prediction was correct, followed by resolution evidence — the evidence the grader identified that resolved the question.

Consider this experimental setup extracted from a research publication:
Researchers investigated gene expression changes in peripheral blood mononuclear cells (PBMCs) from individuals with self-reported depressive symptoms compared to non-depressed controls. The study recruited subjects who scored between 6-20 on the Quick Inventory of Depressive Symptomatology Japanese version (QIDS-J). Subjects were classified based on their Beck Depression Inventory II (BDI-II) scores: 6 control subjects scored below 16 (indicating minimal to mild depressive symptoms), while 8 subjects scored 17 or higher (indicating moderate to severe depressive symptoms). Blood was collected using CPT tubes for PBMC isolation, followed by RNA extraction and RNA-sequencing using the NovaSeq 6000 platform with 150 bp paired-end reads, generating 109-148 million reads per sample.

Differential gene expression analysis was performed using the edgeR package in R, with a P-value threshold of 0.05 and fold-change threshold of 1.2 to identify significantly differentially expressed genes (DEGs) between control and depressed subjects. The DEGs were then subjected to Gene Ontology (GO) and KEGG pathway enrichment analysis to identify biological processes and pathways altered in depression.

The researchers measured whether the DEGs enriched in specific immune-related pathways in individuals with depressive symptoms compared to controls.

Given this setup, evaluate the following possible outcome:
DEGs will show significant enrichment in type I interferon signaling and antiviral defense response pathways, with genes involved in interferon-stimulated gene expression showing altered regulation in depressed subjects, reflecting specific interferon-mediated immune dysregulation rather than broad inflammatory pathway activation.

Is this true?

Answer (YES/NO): NO